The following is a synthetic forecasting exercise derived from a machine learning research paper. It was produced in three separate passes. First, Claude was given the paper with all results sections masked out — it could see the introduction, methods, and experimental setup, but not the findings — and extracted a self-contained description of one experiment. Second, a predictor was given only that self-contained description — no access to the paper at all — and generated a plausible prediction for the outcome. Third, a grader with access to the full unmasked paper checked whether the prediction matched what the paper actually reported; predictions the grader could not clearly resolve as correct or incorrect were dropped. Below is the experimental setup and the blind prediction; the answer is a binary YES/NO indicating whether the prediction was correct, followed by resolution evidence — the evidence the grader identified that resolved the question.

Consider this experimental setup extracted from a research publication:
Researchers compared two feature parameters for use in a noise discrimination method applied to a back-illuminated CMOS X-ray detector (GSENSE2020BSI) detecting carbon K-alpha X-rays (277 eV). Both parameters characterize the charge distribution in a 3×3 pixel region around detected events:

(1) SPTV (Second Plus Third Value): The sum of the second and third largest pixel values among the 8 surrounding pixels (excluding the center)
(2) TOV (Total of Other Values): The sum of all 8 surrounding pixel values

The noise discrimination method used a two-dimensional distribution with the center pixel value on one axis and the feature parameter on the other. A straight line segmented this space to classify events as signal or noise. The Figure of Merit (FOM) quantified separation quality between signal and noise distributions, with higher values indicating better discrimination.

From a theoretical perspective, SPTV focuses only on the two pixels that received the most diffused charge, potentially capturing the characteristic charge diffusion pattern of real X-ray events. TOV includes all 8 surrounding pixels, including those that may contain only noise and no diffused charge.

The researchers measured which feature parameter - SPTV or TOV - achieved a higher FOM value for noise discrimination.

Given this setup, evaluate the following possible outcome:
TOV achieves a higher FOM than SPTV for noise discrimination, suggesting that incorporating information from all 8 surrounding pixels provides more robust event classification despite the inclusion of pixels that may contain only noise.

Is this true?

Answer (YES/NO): NO